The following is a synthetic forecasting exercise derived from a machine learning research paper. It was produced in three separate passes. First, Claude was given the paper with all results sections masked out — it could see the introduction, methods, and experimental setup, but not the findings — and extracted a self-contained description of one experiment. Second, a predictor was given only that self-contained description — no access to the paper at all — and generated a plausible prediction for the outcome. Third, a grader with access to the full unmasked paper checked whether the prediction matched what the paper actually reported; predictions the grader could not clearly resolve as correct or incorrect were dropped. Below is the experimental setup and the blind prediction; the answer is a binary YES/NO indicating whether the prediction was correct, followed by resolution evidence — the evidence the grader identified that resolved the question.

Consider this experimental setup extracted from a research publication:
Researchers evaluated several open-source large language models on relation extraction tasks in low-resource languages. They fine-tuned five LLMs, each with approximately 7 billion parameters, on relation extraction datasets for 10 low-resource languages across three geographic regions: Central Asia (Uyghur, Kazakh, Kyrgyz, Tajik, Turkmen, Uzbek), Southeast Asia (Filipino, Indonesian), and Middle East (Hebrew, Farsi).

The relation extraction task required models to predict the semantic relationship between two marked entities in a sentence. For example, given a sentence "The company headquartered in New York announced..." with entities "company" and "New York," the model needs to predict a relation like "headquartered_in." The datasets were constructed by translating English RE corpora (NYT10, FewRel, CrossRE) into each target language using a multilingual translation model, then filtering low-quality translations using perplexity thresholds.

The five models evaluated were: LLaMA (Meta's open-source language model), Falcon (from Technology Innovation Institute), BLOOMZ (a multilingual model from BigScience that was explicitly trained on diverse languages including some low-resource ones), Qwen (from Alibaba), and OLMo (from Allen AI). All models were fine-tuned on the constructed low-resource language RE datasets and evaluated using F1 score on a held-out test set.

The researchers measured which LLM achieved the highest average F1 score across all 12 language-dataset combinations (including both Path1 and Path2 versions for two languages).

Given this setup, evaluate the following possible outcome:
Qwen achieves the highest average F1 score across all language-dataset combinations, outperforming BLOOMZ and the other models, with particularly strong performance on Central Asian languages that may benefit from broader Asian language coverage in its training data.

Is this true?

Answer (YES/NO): NO